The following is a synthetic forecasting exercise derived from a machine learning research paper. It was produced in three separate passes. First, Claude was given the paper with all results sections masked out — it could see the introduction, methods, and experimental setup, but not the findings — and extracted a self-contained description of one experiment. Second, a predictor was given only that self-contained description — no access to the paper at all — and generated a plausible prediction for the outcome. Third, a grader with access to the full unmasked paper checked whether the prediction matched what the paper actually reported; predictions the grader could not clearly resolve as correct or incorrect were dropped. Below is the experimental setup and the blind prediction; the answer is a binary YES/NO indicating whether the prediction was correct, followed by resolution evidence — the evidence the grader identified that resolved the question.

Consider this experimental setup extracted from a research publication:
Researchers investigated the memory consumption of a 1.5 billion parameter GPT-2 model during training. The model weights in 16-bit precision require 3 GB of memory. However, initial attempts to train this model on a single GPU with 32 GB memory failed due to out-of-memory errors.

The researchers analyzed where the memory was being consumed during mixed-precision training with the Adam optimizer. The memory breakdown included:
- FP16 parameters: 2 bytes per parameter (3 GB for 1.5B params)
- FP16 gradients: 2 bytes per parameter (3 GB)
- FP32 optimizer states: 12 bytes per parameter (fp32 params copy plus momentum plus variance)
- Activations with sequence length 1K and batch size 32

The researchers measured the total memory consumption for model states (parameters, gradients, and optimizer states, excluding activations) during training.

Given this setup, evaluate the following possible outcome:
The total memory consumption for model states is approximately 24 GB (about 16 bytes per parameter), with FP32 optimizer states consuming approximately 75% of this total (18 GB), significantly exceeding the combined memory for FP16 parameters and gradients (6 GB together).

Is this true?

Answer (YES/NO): YES